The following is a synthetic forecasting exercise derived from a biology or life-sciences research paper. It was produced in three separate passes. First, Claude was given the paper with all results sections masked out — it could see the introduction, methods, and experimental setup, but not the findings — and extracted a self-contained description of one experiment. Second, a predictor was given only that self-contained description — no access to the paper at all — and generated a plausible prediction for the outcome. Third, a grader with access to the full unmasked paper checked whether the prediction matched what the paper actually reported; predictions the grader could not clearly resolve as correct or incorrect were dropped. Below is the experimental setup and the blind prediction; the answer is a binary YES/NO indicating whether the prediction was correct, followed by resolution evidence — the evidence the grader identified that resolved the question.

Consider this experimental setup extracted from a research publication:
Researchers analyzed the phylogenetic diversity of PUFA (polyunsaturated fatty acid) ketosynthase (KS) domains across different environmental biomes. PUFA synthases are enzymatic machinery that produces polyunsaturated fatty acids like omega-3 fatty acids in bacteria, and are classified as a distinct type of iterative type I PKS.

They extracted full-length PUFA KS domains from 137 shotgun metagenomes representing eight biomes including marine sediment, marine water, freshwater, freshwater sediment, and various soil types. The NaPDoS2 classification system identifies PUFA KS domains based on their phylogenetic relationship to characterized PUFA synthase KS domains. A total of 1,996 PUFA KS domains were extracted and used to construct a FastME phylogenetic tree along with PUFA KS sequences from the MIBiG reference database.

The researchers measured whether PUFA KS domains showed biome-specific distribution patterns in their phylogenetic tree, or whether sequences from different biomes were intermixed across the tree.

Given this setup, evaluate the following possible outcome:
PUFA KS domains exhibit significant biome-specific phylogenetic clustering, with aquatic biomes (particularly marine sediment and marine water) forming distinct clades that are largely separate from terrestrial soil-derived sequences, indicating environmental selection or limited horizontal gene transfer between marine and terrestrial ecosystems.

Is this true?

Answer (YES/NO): NO